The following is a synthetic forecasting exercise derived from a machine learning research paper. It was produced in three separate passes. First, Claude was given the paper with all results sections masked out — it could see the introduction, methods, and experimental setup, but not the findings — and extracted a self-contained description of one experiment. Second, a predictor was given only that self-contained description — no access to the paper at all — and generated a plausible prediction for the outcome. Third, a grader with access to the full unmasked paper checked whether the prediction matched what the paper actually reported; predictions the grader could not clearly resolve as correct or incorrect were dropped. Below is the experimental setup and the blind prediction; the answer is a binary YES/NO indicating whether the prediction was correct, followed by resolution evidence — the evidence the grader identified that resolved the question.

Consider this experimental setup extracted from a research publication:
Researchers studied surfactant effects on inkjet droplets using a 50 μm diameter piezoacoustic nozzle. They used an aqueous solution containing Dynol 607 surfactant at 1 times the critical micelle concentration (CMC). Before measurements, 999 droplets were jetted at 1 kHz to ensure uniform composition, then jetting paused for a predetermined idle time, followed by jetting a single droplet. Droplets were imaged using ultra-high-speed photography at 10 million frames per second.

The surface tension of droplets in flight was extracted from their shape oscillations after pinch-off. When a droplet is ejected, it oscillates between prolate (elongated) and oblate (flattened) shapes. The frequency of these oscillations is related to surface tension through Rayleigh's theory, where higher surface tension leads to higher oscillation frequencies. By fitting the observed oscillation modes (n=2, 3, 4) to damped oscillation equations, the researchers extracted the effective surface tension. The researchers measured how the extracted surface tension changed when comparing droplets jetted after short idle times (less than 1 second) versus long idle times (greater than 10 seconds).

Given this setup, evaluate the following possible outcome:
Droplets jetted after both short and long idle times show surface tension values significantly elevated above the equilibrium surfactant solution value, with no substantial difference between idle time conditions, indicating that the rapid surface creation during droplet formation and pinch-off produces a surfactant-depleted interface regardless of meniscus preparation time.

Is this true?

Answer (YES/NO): NO